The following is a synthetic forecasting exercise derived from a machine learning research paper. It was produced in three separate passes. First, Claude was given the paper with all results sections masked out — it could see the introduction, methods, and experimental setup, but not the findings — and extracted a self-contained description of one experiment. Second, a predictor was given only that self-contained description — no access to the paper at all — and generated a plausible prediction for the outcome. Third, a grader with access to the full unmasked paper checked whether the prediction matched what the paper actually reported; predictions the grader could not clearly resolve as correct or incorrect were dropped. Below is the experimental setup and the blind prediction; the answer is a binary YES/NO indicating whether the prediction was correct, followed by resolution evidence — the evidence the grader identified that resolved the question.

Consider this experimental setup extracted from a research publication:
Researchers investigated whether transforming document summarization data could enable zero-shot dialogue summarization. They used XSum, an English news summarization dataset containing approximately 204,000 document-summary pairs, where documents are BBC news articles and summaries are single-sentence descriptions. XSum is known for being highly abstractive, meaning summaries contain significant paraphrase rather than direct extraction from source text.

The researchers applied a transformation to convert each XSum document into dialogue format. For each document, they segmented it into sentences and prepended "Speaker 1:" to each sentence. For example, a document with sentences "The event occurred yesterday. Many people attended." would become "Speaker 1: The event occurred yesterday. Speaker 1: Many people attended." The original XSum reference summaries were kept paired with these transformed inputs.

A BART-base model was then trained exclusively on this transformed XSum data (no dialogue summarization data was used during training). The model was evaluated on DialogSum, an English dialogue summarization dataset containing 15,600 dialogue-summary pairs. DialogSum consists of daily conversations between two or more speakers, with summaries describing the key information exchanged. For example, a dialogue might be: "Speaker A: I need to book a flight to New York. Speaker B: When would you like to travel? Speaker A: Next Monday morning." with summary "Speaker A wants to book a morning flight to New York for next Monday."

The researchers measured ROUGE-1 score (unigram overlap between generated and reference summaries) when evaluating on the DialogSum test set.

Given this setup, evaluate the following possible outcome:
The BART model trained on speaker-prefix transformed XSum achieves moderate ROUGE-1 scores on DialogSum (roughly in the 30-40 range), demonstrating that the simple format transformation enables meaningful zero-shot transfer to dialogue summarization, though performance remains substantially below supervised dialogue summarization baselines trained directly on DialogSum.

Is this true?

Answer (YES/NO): NO